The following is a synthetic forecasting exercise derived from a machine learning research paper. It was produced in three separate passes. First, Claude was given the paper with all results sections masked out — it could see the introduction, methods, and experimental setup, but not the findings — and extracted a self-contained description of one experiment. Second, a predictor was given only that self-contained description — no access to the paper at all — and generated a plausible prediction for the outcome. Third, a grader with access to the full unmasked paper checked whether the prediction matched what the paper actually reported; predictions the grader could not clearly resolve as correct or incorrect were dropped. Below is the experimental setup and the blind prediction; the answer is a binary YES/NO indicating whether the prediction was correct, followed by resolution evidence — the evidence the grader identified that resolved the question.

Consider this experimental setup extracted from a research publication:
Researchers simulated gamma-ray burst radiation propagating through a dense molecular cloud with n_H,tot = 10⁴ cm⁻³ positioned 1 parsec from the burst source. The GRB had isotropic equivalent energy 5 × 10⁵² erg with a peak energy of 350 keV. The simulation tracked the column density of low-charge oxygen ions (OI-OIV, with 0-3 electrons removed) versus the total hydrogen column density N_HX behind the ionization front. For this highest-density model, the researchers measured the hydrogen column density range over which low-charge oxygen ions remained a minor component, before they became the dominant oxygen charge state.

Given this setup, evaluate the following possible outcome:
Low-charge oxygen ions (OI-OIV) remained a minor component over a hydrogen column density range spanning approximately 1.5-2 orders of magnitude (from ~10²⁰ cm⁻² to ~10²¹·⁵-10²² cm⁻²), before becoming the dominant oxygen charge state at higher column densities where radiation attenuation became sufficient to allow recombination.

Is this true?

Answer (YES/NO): NO